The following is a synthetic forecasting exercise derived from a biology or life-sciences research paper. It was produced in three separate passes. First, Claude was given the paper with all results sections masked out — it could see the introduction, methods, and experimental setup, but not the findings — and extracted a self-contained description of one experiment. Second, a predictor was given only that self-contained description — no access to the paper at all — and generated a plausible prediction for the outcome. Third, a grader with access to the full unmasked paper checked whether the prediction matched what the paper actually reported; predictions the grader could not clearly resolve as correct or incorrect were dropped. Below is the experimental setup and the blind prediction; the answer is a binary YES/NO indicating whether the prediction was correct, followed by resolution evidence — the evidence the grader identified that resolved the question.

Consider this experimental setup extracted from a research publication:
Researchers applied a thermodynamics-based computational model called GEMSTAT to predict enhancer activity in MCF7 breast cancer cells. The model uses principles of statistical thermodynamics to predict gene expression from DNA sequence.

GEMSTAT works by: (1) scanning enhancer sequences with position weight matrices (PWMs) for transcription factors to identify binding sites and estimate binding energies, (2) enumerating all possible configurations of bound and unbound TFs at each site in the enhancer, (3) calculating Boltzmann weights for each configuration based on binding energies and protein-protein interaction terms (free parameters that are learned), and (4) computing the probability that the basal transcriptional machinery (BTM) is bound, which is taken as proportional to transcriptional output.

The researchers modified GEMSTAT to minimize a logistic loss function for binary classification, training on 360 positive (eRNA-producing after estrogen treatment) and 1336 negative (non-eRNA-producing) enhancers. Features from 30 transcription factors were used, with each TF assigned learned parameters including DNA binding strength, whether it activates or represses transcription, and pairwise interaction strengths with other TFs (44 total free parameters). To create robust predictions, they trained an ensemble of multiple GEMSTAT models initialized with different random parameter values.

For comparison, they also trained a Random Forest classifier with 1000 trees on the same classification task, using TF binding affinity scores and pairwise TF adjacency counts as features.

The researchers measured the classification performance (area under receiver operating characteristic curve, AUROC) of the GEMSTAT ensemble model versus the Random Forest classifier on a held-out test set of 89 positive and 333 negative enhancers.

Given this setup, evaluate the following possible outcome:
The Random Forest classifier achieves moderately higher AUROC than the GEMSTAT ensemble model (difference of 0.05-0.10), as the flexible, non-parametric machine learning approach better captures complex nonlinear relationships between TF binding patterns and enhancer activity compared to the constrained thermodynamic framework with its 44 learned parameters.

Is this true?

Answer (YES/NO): NO